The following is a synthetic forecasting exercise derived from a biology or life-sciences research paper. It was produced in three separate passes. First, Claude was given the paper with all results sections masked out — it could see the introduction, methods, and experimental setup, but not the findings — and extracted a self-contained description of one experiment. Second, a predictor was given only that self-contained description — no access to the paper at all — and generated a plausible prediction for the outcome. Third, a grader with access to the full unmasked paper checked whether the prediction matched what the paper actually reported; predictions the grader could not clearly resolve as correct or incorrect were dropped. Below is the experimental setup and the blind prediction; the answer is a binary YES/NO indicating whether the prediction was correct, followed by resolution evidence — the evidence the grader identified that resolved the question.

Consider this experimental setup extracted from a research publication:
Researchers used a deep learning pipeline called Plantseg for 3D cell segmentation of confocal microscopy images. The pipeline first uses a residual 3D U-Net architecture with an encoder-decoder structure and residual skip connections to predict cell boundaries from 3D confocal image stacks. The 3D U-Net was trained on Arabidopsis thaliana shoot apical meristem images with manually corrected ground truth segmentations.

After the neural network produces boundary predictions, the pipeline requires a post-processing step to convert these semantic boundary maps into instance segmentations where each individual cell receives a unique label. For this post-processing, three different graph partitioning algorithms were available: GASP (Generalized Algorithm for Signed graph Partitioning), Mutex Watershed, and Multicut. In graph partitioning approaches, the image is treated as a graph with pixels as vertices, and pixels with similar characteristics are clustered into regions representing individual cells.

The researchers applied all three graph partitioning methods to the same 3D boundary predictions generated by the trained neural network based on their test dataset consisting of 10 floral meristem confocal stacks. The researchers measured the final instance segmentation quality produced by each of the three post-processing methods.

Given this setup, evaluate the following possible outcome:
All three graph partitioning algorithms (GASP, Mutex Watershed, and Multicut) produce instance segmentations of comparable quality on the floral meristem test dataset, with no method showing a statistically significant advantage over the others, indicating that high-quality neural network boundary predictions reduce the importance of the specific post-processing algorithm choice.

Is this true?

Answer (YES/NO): YES